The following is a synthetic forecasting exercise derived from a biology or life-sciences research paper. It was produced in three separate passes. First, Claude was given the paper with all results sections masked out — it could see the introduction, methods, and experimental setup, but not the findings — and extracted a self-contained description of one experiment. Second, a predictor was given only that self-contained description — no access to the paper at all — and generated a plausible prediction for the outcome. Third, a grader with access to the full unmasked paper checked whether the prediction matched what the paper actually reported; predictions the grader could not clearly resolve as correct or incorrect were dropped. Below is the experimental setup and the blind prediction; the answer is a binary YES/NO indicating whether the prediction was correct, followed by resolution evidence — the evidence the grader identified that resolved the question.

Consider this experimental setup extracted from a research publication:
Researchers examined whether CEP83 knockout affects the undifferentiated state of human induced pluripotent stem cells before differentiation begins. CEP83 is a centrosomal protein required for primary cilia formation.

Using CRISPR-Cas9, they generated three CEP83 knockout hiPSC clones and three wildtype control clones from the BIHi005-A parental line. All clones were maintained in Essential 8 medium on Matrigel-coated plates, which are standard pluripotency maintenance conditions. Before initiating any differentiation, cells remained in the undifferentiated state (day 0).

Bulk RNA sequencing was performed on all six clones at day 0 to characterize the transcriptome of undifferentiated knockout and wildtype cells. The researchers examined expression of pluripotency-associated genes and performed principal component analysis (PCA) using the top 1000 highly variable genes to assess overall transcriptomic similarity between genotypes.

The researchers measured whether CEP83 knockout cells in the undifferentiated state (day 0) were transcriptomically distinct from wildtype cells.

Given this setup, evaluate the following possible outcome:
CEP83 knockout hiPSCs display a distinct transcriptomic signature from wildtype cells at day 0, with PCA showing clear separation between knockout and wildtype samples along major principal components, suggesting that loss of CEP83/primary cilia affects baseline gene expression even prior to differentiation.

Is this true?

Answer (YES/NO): NO